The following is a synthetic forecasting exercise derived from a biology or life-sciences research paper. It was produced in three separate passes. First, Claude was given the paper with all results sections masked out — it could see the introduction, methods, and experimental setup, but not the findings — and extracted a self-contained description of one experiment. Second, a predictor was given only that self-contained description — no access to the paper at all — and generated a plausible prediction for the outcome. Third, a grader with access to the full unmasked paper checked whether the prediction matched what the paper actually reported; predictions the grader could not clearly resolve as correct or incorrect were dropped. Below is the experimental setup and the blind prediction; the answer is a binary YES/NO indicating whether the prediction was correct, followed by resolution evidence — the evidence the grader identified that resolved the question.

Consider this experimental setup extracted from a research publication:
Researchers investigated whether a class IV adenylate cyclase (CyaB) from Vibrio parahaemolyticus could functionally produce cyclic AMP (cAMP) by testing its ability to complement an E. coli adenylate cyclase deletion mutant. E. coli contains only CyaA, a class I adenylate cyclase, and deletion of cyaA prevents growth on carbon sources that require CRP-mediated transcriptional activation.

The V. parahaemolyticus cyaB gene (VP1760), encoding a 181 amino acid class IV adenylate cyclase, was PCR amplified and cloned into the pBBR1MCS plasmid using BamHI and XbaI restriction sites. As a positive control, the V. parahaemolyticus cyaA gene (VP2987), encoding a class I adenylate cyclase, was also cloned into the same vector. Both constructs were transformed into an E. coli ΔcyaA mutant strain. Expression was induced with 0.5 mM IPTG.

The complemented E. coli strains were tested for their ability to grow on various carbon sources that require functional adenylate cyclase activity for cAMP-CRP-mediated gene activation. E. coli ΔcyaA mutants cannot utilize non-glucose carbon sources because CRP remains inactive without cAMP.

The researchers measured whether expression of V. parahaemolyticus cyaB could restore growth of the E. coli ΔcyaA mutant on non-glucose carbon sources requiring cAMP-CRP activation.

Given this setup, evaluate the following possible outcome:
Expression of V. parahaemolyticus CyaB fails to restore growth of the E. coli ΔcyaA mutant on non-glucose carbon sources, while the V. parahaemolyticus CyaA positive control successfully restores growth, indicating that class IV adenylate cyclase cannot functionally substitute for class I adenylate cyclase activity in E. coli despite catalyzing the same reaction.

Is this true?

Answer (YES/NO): NO